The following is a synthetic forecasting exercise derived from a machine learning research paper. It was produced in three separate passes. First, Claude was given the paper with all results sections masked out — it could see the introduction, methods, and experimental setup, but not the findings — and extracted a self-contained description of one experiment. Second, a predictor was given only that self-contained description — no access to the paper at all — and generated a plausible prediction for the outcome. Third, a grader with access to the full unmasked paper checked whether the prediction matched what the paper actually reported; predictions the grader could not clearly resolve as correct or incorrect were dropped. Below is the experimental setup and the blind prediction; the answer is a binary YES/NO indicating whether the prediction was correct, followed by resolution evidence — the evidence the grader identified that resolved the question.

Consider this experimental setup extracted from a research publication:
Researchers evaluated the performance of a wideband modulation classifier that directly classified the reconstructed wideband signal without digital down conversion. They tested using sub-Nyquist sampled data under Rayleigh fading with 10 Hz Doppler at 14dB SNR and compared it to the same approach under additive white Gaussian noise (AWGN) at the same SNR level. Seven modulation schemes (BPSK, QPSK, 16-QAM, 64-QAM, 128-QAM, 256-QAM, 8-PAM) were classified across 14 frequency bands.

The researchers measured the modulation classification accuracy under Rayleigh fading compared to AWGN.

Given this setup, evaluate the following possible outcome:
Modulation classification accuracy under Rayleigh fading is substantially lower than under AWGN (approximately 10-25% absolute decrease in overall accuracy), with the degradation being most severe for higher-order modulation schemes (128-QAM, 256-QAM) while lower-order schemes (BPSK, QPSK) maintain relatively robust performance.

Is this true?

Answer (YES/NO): NO